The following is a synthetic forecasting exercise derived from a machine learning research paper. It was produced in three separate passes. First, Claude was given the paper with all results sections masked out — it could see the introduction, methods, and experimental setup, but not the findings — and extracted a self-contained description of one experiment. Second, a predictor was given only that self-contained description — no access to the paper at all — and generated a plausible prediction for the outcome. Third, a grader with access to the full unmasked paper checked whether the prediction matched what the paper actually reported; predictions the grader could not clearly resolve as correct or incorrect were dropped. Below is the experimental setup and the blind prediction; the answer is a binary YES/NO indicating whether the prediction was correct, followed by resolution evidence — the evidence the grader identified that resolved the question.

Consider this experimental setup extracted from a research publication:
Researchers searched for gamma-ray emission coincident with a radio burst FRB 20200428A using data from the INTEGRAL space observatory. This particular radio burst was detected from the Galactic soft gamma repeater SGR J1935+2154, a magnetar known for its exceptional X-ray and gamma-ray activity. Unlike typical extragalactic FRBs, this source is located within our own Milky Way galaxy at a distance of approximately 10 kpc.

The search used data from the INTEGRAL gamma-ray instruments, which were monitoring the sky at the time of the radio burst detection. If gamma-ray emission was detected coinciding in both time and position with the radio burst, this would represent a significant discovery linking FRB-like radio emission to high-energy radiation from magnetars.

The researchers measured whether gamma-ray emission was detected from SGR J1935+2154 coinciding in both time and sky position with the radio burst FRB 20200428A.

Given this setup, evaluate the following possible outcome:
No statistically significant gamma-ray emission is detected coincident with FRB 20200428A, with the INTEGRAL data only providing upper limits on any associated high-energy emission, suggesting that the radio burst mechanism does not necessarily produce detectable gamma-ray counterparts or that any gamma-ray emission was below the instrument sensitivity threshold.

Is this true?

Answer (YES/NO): NO